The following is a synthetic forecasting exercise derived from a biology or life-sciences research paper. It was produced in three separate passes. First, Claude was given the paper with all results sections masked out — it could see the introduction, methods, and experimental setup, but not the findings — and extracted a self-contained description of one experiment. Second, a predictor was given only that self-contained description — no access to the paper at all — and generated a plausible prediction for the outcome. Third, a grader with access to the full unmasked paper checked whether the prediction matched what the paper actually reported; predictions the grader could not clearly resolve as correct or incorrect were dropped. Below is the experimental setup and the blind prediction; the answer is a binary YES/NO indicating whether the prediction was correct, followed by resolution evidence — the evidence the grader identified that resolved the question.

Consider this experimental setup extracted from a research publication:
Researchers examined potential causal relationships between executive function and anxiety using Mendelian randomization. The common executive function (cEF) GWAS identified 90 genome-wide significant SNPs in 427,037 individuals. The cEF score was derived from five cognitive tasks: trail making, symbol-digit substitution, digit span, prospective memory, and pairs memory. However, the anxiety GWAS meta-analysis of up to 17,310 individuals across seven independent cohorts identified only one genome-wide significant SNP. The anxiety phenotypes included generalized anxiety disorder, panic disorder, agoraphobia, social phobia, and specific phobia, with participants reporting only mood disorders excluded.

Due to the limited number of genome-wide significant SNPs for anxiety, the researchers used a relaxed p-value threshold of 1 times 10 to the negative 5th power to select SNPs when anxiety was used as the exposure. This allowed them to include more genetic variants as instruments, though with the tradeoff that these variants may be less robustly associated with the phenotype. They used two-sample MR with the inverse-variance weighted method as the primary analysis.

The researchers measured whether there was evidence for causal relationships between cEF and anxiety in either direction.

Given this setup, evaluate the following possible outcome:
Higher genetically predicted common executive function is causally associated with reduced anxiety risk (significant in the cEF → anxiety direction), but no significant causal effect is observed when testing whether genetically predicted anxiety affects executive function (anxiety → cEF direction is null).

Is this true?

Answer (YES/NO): NO